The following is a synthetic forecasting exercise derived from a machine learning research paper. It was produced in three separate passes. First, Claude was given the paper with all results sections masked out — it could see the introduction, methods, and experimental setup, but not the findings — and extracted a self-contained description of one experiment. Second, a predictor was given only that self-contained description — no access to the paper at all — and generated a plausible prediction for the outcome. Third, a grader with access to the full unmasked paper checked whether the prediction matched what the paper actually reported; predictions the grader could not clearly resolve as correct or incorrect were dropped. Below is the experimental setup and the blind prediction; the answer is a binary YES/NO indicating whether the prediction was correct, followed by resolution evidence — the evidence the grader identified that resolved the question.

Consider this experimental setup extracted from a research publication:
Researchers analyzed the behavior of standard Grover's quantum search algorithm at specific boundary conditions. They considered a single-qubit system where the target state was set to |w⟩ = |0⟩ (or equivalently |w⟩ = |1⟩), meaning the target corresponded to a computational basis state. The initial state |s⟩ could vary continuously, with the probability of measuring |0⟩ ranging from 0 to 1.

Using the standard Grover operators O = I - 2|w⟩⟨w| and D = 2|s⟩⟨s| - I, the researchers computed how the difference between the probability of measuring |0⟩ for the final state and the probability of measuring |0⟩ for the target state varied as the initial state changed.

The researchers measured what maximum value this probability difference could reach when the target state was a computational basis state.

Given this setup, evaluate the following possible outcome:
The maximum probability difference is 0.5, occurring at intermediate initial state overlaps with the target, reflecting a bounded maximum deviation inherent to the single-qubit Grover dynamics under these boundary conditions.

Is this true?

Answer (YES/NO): NO